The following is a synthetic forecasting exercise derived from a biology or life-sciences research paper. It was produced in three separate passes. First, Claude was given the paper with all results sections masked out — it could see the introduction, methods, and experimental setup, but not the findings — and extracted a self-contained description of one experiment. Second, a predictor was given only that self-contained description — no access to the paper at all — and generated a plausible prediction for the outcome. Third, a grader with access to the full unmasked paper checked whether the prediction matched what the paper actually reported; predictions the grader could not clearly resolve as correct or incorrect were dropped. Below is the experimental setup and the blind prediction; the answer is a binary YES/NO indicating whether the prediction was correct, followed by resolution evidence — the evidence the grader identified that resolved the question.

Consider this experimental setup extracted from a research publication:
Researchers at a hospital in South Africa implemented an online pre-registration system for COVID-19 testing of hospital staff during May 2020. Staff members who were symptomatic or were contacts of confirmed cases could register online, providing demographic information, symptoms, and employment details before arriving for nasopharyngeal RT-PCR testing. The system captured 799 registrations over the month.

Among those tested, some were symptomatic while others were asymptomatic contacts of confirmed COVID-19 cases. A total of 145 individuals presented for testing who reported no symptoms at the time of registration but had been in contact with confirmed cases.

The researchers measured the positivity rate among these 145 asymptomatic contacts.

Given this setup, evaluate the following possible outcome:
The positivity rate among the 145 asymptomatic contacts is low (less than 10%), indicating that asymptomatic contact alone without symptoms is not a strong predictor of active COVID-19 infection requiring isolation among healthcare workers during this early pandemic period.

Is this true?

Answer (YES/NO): YES